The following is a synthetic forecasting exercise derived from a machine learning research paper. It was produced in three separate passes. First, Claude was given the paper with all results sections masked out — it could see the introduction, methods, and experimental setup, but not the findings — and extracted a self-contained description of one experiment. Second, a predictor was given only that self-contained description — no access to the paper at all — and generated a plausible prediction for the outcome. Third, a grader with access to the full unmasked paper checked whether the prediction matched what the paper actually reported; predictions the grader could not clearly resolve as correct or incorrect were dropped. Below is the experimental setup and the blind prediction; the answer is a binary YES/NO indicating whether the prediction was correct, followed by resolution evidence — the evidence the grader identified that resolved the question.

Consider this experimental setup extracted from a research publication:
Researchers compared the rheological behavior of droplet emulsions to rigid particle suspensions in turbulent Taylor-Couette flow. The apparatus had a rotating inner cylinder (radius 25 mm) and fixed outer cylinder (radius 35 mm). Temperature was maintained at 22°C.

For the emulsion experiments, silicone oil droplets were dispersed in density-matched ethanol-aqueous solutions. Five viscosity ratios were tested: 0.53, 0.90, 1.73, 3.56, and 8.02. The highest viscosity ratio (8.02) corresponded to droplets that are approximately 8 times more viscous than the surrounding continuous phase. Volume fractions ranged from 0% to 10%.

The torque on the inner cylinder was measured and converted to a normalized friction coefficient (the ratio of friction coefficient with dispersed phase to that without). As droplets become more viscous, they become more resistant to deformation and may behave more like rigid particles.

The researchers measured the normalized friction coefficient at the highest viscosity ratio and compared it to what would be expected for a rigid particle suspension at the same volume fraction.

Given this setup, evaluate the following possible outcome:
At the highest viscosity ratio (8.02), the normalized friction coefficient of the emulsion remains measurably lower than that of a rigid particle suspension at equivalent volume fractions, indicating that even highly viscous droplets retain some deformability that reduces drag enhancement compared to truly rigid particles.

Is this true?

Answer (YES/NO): NO